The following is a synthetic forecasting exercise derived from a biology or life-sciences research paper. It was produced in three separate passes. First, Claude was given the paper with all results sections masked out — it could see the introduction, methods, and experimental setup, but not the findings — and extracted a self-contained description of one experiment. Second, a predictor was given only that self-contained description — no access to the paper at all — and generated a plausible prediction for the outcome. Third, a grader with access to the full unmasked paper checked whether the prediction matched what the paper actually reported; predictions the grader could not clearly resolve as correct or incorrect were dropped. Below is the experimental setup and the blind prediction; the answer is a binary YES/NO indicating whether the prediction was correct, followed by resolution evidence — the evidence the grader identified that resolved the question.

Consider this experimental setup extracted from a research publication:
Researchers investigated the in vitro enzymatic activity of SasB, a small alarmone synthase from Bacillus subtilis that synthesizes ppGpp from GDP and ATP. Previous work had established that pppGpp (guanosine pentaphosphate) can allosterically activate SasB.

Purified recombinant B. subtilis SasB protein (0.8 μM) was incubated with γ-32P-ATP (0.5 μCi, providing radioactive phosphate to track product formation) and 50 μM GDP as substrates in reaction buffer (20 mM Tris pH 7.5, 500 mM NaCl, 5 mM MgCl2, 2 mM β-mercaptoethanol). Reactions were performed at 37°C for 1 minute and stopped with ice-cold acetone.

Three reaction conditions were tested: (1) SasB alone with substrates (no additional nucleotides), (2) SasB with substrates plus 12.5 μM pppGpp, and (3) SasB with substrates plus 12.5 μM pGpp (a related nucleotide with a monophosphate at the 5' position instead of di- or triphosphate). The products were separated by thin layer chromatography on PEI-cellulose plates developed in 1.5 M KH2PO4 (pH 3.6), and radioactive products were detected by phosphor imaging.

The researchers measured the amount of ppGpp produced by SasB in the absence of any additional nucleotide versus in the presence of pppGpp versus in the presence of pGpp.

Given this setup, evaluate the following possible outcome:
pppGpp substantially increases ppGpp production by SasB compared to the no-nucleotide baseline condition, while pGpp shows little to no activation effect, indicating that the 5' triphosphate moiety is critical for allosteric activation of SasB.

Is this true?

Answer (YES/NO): YES